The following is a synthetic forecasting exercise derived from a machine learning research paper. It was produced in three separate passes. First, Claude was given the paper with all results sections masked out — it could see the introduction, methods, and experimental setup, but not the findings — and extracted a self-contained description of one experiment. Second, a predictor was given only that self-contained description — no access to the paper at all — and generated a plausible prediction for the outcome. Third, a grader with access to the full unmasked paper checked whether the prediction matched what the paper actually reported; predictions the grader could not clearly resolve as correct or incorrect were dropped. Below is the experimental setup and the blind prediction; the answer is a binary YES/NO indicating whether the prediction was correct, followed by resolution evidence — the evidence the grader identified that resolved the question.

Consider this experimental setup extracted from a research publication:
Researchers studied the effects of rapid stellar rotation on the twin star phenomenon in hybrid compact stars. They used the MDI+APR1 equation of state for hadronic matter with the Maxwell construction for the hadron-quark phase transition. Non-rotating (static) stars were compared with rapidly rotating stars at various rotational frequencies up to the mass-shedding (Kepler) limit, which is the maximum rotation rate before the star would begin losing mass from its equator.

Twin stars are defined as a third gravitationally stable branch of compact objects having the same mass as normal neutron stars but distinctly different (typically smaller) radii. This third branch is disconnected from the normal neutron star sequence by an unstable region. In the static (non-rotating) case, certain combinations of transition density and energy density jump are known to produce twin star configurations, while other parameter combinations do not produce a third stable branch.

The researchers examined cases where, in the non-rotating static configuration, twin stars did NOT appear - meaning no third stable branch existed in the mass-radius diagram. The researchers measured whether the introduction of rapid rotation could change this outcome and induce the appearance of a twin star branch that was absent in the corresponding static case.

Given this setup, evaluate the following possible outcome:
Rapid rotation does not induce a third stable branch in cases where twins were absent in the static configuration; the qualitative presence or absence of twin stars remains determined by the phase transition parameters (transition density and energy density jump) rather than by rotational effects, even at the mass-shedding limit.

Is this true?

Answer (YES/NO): YES